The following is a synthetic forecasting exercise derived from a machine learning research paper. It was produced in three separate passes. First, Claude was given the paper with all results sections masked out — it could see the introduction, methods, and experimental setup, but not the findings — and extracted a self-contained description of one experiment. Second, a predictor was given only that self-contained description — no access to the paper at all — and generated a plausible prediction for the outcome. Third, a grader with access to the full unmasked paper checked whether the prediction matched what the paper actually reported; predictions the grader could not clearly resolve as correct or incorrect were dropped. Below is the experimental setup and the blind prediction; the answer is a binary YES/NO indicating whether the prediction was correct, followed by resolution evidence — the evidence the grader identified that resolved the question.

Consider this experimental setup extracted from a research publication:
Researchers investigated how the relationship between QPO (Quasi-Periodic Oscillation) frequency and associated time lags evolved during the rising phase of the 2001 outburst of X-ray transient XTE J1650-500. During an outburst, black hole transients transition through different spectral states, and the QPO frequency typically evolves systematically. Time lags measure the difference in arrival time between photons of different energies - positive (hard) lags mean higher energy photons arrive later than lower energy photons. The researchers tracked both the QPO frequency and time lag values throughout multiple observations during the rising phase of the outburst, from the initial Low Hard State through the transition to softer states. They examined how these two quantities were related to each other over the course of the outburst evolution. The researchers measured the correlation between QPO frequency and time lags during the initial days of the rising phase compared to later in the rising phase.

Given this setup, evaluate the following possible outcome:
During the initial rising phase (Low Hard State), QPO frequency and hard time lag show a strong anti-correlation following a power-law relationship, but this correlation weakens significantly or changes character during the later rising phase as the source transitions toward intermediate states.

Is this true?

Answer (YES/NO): YES